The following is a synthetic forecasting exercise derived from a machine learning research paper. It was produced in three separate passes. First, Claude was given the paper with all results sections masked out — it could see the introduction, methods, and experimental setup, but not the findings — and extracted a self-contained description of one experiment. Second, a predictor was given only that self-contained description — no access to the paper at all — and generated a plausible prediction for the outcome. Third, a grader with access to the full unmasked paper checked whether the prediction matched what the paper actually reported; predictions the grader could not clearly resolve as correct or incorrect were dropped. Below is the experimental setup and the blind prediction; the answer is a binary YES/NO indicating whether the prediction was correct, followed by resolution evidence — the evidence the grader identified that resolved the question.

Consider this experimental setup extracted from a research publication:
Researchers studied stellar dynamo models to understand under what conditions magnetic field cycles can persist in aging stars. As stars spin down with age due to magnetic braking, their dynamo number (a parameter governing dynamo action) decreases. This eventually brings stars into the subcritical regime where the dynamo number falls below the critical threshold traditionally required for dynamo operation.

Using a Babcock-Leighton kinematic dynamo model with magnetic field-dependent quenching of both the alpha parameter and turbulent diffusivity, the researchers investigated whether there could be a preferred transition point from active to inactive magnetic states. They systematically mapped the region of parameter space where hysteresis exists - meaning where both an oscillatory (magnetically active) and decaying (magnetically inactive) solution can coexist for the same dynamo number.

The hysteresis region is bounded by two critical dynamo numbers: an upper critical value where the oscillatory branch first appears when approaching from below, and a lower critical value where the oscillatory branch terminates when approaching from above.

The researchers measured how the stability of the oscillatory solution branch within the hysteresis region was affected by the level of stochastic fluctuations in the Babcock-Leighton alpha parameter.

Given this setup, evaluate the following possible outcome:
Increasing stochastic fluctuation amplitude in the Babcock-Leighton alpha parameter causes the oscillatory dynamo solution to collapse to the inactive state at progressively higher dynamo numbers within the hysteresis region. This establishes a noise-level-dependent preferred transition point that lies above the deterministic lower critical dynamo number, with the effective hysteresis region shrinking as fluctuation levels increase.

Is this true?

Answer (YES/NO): YES